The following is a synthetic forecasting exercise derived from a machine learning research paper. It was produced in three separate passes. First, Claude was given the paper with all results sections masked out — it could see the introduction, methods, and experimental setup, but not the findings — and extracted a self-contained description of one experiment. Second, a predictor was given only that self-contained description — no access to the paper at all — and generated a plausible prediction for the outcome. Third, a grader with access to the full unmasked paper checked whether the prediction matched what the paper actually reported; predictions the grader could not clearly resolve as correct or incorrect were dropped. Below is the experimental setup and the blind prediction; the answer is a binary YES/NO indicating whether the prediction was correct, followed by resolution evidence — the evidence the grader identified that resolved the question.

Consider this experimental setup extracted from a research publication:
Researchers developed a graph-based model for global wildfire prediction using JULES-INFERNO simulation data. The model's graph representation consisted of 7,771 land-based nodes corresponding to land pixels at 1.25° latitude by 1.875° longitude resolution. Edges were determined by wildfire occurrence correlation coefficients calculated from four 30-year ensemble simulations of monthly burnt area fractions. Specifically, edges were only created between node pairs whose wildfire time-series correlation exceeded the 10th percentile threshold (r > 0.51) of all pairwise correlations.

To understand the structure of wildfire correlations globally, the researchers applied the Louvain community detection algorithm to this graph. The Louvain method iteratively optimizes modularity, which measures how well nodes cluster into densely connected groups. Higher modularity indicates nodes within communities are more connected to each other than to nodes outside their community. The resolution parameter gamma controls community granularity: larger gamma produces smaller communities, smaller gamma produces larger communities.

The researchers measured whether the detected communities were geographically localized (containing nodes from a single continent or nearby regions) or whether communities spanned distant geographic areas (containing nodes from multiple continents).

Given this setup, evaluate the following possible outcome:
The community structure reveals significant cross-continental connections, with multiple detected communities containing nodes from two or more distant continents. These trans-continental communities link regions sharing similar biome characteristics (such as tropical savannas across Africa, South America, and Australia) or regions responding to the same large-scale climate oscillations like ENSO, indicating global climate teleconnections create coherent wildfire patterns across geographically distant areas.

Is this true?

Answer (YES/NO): NO